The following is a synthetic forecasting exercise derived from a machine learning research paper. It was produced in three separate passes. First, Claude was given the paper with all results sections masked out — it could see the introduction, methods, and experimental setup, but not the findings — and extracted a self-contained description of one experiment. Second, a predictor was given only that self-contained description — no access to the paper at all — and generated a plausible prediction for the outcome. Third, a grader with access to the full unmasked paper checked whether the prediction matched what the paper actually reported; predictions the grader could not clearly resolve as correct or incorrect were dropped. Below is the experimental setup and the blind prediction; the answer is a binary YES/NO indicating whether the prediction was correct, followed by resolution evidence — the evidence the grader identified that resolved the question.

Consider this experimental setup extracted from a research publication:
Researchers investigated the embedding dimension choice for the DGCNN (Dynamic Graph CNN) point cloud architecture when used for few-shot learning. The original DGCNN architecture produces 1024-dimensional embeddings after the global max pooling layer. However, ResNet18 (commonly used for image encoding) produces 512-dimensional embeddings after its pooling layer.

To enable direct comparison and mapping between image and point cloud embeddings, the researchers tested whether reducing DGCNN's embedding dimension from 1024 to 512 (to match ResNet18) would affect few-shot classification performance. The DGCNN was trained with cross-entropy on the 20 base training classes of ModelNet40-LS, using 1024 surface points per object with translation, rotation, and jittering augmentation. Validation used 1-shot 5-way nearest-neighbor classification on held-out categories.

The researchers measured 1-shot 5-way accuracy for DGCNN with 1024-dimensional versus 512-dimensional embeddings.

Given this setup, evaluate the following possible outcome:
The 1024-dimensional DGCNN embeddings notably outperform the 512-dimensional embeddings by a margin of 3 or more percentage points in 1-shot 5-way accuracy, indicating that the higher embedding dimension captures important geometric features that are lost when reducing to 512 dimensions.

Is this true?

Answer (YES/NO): NO